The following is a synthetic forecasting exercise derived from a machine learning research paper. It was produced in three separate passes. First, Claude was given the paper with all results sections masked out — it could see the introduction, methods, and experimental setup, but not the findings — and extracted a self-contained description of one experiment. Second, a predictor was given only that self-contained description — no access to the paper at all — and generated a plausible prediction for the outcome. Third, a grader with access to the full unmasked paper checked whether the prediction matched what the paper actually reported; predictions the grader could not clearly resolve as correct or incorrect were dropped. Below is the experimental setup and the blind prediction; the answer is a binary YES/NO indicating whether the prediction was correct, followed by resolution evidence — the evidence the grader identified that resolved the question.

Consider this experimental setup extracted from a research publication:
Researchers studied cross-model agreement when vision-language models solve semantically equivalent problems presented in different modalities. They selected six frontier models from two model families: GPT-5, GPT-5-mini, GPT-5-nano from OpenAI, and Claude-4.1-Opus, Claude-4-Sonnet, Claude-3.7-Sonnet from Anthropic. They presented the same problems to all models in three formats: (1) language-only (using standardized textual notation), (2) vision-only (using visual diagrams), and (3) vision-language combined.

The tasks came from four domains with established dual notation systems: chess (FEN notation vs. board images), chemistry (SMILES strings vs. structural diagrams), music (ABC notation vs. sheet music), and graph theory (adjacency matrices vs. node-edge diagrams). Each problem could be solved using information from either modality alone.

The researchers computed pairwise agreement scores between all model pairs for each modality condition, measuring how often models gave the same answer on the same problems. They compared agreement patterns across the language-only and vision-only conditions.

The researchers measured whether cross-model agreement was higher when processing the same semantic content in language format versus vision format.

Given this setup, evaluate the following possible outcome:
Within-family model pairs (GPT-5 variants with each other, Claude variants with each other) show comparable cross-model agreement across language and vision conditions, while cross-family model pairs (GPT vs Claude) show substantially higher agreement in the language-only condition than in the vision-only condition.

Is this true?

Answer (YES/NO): NO